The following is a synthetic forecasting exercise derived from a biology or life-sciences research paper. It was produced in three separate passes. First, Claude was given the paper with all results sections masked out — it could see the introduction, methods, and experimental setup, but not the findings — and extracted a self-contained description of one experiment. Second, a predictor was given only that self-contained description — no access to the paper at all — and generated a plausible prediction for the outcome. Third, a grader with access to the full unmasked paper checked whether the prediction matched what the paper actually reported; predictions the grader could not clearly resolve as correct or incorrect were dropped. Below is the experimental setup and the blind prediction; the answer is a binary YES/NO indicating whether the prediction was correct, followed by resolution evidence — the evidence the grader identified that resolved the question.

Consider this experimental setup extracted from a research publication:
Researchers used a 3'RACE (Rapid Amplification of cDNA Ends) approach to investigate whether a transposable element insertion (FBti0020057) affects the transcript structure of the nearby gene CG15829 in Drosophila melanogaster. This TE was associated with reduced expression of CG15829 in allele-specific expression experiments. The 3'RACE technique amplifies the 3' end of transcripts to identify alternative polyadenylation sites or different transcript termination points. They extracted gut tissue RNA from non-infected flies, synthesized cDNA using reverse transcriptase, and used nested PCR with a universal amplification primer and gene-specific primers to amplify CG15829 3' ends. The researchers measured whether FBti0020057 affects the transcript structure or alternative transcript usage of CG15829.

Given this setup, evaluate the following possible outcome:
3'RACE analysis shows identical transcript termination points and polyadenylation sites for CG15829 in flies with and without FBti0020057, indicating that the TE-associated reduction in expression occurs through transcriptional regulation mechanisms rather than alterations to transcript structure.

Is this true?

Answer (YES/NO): NO